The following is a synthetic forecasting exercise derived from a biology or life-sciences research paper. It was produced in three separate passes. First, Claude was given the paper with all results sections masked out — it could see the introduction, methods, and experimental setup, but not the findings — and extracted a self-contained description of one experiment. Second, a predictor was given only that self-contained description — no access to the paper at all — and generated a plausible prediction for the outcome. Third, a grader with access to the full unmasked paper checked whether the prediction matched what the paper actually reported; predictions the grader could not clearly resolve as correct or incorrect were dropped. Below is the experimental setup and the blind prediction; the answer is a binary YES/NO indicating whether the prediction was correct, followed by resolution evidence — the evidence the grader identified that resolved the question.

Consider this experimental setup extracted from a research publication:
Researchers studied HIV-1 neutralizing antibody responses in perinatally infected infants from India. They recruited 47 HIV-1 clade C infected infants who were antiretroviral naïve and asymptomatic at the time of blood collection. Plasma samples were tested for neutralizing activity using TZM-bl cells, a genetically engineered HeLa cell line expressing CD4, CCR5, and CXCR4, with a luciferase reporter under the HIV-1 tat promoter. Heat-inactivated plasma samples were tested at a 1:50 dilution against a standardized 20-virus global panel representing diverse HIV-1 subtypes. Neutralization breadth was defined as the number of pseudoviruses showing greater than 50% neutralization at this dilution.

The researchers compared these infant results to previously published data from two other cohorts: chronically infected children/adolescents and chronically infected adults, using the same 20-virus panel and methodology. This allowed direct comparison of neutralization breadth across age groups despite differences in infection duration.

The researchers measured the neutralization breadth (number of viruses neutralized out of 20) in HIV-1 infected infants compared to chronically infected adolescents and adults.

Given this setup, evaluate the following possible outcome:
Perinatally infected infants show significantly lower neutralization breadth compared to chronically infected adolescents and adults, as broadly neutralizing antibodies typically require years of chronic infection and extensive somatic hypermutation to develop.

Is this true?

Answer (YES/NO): NO